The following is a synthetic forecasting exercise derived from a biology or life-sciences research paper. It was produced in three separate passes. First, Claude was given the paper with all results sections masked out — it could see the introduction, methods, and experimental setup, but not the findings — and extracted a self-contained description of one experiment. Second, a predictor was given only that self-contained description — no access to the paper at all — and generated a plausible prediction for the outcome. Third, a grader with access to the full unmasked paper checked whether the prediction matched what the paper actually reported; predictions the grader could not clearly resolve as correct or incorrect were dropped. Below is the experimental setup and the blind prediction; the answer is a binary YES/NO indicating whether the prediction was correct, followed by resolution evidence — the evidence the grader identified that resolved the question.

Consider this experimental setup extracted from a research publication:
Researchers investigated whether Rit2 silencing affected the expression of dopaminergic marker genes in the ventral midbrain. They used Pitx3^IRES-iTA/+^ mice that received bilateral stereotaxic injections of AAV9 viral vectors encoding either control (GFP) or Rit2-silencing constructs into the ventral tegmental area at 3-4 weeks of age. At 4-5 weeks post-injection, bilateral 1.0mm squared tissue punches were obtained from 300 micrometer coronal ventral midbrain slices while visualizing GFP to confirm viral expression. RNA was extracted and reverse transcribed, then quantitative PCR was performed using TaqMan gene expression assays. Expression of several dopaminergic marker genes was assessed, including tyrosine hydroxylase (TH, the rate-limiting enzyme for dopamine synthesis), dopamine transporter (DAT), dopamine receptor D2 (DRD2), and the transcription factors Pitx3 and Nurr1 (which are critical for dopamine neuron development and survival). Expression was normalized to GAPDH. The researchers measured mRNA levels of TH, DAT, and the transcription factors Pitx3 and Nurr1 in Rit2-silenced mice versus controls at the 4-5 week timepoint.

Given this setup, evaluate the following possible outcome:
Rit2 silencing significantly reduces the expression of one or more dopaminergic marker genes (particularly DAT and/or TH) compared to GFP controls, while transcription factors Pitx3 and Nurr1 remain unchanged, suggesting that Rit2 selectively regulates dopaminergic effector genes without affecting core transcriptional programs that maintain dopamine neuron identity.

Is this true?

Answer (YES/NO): NO